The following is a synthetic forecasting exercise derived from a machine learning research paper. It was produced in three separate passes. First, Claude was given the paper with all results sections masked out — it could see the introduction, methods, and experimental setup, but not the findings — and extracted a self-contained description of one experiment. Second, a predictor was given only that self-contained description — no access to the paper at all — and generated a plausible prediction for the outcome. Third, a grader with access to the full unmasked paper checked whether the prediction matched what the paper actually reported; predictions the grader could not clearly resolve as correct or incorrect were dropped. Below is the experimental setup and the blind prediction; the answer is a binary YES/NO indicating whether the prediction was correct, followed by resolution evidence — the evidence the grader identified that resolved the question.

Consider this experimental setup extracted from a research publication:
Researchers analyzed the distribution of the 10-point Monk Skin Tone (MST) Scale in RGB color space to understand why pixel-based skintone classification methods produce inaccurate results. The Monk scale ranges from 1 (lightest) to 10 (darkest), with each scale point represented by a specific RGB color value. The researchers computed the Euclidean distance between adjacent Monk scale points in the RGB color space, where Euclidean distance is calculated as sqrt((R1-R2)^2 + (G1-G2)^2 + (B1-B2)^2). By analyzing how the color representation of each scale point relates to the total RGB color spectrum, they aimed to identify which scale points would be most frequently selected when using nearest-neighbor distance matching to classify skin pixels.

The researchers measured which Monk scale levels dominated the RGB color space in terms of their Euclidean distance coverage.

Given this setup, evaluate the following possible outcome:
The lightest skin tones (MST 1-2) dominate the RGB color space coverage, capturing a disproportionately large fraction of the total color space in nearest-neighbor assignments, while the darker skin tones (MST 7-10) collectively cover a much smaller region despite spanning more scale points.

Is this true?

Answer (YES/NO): NO